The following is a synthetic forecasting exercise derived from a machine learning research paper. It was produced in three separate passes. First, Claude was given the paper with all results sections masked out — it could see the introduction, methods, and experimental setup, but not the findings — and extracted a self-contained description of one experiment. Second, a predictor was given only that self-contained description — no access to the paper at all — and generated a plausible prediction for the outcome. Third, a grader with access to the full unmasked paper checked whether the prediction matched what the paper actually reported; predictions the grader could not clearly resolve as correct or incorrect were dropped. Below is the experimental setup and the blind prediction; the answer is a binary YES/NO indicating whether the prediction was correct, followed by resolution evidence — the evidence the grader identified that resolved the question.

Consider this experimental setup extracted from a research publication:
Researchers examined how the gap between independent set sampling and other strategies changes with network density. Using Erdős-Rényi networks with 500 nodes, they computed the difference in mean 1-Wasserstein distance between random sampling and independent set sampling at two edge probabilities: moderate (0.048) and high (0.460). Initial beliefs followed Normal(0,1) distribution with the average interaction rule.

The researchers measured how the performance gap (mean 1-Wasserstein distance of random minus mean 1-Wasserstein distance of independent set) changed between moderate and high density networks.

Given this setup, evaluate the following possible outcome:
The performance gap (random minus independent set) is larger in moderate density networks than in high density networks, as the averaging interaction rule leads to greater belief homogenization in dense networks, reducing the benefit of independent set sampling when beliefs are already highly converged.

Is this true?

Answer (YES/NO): YES